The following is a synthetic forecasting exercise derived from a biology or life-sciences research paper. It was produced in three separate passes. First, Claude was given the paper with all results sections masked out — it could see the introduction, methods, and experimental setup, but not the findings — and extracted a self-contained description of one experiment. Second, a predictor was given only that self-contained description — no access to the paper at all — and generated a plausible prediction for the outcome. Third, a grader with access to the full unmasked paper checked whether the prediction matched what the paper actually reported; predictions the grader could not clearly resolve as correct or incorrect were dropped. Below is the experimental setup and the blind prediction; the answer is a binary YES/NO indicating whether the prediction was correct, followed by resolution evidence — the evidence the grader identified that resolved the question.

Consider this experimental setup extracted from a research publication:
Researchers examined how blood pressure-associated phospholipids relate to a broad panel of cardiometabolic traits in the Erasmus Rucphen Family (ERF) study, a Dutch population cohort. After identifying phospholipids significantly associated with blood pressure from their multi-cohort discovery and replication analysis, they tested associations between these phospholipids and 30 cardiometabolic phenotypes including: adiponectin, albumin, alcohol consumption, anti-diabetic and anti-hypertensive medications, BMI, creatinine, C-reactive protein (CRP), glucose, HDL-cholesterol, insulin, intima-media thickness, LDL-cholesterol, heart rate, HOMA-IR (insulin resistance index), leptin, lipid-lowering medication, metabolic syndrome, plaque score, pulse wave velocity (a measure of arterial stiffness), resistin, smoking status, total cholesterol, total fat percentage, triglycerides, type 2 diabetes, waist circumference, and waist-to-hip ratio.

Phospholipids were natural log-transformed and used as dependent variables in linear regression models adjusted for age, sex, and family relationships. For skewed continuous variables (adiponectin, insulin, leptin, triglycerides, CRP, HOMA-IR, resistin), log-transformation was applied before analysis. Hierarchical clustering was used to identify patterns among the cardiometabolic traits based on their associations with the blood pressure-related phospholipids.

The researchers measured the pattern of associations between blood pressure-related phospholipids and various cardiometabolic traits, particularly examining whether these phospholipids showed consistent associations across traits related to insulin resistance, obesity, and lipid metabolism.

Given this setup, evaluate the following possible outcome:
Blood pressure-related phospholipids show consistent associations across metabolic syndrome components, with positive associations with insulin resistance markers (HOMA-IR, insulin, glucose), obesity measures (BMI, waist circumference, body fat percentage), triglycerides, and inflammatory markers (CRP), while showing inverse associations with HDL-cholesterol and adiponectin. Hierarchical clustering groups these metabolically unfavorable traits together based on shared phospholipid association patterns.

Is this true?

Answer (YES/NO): NO